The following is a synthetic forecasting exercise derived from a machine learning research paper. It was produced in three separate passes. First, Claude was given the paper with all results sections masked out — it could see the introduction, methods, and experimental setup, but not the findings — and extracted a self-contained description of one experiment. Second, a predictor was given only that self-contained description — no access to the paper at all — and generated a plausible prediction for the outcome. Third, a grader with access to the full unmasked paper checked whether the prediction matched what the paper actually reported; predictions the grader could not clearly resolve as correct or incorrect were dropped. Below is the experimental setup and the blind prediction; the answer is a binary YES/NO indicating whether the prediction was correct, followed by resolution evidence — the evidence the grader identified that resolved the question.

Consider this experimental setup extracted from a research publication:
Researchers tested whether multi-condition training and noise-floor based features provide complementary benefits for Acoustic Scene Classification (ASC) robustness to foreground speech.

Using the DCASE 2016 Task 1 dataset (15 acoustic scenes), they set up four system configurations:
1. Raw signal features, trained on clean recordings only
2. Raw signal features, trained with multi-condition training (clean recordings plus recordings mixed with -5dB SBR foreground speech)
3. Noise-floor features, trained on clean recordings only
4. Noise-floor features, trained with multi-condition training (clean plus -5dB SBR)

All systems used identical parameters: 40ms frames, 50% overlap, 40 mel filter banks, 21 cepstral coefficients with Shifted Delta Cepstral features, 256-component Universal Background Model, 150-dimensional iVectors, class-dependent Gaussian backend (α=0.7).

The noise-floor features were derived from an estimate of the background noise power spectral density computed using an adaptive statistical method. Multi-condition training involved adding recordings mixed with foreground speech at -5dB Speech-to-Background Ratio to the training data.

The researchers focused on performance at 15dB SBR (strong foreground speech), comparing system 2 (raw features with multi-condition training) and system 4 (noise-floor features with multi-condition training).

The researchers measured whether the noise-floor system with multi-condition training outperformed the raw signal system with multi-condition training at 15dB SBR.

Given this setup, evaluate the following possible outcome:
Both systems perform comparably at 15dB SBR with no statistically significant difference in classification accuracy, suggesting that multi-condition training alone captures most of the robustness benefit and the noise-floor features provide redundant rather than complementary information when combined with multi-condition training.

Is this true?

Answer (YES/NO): NO